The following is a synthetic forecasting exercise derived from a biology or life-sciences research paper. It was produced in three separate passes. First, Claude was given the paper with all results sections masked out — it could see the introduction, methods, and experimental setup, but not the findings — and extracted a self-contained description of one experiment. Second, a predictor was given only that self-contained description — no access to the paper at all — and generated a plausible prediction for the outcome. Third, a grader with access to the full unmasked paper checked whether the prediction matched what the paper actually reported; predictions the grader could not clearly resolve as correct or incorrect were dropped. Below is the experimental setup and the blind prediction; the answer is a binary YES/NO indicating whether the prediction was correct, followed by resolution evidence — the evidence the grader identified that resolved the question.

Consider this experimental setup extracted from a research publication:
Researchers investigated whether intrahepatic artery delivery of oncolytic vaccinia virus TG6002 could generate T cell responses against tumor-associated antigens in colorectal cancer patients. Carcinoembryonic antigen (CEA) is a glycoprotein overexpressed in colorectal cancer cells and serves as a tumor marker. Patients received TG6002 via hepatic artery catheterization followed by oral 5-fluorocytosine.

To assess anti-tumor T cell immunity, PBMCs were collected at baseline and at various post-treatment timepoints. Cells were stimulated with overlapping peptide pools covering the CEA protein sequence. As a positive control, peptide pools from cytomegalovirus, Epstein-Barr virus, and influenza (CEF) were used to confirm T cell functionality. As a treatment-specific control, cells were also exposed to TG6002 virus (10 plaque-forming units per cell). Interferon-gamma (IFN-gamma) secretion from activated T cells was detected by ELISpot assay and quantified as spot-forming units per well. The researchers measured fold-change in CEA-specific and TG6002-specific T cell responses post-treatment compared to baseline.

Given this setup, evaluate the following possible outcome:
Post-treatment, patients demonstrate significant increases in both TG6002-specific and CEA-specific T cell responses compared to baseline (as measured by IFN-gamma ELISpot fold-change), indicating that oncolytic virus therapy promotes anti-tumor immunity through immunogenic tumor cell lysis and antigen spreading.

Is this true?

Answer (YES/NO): NO